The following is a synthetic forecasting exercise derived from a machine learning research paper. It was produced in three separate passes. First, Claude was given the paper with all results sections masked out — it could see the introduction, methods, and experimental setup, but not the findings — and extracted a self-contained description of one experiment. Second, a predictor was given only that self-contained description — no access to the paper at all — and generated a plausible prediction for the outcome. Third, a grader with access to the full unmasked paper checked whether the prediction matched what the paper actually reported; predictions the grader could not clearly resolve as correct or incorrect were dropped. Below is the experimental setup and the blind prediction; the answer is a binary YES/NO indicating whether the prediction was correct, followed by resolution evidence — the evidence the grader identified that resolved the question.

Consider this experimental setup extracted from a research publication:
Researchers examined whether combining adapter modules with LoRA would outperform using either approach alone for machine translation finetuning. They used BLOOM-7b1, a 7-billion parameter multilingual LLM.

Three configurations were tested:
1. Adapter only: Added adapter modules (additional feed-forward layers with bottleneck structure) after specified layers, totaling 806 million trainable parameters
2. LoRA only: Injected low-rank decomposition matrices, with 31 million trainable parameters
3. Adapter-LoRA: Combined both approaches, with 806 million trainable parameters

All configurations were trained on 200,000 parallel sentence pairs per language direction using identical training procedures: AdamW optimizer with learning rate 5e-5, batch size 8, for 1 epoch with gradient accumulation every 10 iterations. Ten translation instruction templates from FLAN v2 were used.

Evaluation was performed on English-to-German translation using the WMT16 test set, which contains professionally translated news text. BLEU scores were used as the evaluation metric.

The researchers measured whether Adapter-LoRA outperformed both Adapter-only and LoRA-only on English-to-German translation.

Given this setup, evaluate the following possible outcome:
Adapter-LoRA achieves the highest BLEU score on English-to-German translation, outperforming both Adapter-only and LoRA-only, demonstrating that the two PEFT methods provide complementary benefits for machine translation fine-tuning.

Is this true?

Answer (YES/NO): YES